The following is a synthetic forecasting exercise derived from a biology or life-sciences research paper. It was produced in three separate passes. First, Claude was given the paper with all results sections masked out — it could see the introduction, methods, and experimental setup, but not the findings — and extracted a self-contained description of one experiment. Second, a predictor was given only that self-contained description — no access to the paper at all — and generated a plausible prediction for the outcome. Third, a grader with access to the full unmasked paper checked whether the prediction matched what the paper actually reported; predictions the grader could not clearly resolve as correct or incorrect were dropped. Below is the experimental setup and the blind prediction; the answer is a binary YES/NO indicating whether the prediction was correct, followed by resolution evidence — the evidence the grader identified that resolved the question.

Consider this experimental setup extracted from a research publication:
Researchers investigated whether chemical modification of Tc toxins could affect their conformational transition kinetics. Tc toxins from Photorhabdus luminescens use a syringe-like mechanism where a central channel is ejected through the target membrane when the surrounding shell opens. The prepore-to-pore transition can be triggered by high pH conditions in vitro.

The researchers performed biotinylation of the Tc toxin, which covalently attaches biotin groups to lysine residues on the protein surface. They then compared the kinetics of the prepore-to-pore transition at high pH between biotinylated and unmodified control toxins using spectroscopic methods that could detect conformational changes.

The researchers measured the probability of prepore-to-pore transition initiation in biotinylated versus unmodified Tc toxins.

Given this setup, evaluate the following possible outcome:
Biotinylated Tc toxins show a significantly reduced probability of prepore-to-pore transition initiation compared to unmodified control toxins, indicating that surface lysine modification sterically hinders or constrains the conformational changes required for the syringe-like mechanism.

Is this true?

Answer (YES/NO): NO